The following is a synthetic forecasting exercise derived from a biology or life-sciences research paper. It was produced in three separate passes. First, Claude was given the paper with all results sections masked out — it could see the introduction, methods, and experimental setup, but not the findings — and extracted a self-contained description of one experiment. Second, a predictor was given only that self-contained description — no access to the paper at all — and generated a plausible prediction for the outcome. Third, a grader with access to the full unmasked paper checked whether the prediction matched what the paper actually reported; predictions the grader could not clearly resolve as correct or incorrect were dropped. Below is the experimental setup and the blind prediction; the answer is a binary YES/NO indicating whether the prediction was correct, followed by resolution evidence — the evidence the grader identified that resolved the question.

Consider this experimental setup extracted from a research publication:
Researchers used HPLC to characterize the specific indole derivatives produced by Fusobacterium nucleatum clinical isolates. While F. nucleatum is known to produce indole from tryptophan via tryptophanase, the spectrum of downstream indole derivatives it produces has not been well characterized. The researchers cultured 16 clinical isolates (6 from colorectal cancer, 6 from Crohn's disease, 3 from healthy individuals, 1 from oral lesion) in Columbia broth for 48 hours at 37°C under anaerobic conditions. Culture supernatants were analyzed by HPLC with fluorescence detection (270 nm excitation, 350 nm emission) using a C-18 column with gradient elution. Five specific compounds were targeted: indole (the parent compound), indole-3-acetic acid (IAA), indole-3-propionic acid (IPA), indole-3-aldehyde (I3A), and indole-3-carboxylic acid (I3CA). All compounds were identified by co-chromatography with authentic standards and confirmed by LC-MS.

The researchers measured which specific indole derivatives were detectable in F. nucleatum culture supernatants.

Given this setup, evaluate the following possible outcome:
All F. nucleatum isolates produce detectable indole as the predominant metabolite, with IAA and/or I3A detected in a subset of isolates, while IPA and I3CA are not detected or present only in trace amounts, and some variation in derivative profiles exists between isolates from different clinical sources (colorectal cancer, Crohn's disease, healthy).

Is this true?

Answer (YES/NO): NO